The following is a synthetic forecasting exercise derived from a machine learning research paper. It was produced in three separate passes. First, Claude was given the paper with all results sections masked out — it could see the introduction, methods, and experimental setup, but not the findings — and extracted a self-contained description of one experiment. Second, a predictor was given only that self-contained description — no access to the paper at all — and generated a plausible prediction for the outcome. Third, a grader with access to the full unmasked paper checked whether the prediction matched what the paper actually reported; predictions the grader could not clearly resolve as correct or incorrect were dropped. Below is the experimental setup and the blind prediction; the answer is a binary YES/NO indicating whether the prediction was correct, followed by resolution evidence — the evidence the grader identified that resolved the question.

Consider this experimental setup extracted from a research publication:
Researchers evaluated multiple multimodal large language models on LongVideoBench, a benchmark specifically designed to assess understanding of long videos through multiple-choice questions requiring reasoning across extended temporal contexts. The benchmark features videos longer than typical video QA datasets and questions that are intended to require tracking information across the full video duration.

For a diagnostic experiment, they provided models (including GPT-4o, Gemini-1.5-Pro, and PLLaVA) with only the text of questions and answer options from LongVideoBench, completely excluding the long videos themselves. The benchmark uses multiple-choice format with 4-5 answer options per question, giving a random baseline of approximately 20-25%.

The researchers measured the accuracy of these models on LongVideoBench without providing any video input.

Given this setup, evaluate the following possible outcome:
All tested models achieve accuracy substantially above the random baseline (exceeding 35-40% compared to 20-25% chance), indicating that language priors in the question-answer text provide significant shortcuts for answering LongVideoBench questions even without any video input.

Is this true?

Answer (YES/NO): YES